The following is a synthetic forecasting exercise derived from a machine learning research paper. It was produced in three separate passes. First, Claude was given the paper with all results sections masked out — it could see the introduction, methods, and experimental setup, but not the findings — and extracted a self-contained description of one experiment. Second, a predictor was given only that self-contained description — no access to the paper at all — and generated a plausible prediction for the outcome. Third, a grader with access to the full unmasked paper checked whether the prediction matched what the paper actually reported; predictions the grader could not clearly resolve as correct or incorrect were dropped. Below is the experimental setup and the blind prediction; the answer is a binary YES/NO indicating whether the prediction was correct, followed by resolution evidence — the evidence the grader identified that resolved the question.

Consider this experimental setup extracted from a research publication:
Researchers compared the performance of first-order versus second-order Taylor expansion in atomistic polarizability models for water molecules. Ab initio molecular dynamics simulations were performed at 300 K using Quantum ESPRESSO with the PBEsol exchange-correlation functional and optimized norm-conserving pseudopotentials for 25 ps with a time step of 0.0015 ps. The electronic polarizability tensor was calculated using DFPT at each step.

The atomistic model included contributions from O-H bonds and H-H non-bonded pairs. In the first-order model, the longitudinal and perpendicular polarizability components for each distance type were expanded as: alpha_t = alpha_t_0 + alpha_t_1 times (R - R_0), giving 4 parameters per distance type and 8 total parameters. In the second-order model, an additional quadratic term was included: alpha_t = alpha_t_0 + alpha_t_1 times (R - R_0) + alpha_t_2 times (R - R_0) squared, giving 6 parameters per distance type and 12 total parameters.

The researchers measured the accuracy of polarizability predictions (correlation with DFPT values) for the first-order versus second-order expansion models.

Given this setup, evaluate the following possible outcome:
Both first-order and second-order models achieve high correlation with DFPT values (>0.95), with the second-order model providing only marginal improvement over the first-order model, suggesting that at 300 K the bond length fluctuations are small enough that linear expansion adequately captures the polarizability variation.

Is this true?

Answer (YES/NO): YES